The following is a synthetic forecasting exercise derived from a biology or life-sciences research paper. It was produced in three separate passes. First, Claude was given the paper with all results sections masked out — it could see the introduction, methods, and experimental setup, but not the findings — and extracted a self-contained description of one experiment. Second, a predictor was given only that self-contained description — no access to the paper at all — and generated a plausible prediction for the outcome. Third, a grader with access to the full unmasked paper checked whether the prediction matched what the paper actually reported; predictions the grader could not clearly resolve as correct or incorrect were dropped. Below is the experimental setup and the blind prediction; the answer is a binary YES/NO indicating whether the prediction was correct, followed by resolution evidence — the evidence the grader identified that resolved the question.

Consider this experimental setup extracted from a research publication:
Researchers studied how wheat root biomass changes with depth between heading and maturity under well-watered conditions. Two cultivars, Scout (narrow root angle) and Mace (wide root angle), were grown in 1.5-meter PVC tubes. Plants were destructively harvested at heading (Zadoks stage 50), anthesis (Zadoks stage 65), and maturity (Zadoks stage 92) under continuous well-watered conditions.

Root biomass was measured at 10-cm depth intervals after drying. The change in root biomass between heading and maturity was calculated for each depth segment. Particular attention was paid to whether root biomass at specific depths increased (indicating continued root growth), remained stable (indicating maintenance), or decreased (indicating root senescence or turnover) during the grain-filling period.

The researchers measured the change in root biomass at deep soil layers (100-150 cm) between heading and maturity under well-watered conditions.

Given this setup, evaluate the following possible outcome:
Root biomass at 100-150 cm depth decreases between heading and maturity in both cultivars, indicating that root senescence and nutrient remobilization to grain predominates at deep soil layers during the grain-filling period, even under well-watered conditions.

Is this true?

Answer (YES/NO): NO